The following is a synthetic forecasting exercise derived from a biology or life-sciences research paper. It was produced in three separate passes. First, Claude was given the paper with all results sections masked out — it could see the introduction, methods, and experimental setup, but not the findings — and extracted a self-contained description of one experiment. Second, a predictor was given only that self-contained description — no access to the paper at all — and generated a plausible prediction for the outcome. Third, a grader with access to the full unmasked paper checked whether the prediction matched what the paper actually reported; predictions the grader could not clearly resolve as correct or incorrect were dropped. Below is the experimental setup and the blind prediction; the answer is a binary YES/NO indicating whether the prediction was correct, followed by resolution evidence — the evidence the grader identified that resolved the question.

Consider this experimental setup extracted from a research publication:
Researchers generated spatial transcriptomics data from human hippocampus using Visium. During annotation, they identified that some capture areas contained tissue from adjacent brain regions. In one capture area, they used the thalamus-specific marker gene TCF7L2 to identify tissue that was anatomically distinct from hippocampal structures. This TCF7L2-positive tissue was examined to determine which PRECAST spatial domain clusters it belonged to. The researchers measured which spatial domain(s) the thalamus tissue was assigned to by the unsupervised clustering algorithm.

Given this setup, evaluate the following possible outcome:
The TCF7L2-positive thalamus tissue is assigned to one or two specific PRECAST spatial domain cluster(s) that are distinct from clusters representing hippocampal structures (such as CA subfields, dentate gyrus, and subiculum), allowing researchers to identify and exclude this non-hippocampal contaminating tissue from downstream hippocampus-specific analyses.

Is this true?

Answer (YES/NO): NO